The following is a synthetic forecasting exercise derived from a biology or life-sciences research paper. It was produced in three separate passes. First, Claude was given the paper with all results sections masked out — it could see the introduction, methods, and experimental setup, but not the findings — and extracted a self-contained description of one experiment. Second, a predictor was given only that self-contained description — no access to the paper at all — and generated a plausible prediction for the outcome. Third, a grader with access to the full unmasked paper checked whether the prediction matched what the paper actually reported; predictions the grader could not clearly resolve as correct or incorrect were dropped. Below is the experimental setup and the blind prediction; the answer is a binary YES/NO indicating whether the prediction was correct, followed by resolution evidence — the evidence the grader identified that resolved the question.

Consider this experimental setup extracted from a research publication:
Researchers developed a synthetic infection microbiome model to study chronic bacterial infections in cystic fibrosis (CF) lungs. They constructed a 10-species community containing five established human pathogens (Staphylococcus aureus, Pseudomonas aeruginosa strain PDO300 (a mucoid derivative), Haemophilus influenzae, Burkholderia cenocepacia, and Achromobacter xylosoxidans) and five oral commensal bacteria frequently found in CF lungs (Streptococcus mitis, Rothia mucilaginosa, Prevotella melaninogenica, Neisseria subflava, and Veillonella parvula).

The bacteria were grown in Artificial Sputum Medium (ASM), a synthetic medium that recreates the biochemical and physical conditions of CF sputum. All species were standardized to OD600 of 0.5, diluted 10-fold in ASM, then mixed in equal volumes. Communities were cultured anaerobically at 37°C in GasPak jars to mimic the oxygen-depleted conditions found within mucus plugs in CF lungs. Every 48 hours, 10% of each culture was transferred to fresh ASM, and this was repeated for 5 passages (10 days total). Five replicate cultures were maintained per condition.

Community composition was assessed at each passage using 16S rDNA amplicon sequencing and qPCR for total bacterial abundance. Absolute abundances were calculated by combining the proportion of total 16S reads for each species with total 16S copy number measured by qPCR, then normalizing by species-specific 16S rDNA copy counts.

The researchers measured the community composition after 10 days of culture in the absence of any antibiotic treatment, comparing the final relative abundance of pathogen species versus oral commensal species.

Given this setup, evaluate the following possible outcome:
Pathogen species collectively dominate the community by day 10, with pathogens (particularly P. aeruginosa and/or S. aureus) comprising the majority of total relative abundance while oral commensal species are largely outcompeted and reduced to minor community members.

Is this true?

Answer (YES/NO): NO